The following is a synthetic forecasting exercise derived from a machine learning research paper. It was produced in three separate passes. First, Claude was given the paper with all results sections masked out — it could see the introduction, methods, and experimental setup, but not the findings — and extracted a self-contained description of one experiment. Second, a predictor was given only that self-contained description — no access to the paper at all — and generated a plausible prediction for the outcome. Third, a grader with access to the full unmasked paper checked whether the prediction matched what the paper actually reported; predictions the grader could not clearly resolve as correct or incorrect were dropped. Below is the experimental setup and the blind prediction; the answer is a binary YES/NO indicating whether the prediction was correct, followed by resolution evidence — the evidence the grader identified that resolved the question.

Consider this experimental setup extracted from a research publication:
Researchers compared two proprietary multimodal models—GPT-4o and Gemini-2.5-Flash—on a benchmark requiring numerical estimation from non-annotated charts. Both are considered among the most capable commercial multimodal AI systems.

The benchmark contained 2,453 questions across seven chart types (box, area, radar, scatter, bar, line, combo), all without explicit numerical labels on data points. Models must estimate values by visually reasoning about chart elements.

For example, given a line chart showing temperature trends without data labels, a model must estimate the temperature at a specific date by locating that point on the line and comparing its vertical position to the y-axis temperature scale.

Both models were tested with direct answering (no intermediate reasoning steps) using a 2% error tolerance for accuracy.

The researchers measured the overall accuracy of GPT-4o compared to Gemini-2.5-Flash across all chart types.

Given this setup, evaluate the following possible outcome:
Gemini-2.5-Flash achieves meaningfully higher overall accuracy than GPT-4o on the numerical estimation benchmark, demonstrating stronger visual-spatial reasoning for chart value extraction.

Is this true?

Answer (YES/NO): YES